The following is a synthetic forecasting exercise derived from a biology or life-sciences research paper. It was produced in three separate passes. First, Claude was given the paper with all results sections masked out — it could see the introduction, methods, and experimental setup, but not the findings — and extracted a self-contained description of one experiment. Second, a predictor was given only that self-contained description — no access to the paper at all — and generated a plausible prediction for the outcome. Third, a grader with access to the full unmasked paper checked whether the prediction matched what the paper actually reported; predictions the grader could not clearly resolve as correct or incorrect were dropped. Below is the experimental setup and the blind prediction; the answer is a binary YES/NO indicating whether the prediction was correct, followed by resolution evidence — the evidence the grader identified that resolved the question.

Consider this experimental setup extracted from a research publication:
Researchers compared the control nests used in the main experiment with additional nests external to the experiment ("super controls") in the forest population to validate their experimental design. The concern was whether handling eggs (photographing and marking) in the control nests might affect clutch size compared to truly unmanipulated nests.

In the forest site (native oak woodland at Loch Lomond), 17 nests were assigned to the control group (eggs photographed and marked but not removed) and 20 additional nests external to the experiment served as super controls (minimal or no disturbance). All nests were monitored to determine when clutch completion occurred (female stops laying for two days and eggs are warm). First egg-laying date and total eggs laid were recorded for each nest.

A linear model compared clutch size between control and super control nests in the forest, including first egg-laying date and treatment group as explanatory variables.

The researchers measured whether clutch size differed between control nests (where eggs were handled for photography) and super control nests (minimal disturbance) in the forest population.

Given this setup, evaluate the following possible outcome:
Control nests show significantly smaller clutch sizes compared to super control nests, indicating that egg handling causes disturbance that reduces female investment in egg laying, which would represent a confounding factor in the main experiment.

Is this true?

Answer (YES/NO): NO